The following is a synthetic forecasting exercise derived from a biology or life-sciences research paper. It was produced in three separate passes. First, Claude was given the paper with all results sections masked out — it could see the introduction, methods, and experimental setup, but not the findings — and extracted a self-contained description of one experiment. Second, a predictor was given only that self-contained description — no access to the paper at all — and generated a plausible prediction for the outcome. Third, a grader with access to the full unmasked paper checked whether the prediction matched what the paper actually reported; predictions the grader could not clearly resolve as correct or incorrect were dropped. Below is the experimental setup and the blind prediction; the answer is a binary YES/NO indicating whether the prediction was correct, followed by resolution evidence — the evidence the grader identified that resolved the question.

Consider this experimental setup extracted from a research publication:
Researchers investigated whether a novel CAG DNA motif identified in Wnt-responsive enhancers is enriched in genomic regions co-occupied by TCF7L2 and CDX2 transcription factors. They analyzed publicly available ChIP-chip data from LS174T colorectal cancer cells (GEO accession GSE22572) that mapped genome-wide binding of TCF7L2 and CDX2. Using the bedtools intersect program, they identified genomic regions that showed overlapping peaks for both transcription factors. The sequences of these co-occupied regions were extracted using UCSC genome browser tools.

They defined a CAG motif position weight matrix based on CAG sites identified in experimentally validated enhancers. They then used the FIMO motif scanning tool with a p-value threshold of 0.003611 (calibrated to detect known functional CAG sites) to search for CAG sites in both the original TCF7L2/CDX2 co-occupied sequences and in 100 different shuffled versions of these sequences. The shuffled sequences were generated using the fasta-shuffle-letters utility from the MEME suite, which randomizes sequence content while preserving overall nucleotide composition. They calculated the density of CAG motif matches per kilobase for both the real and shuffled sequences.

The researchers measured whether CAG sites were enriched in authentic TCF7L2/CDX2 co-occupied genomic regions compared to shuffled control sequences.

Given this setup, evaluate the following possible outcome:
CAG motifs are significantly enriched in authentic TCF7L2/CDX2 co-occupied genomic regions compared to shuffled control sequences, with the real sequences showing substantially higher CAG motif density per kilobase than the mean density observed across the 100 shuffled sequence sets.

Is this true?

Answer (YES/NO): YES